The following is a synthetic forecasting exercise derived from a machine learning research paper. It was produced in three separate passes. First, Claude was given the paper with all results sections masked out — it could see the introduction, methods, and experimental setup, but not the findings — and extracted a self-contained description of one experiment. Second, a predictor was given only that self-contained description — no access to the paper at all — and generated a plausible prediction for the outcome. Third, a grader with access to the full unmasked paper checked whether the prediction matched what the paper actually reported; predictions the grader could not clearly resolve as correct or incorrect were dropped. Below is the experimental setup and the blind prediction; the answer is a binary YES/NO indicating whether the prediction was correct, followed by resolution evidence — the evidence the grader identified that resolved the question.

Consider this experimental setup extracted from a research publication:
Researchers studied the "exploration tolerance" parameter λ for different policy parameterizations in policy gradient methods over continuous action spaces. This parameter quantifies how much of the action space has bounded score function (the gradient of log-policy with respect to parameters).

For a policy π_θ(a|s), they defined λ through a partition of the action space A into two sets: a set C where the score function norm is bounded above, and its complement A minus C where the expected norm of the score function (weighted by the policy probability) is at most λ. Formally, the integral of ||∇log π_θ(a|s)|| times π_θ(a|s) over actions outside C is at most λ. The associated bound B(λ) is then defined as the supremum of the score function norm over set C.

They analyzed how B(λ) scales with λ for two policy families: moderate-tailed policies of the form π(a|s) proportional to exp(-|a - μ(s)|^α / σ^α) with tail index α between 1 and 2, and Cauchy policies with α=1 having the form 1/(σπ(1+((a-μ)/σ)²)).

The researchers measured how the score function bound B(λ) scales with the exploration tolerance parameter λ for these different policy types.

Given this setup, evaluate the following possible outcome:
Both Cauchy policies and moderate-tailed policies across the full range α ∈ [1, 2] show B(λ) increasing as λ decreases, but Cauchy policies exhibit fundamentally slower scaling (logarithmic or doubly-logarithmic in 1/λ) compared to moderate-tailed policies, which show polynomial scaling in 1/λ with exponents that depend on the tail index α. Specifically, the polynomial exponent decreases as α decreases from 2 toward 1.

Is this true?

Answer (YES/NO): NO